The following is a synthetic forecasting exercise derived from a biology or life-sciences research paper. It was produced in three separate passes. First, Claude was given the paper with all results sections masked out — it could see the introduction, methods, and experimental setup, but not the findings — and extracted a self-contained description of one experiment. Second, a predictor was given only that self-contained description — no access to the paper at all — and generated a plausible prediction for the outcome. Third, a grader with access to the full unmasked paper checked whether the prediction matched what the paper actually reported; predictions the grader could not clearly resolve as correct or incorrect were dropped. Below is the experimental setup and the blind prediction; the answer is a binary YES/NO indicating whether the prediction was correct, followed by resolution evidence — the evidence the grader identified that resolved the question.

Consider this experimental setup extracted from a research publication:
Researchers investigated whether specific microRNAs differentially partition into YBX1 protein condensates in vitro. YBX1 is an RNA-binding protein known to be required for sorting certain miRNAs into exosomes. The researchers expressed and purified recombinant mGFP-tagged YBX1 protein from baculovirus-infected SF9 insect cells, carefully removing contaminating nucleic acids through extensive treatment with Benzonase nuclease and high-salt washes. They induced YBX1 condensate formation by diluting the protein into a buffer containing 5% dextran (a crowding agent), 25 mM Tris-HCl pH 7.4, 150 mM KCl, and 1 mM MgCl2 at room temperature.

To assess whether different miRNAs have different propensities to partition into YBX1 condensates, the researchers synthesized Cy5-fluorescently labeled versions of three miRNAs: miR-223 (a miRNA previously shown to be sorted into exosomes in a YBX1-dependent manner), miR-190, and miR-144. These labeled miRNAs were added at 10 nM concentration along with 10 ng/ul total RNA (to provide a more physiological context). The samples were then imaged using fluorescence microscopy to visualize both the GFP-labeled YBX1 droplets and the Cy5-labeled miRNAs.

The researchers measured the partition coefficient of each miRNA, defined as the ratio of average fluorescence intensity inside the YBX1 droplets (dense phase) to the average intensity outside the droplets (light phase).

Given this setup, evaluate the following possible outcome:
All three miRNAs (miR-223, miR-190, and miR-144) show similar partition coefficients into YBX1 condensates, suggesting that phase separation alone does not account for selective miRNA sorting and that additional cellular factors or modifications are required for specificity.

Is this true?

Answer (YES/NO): NO